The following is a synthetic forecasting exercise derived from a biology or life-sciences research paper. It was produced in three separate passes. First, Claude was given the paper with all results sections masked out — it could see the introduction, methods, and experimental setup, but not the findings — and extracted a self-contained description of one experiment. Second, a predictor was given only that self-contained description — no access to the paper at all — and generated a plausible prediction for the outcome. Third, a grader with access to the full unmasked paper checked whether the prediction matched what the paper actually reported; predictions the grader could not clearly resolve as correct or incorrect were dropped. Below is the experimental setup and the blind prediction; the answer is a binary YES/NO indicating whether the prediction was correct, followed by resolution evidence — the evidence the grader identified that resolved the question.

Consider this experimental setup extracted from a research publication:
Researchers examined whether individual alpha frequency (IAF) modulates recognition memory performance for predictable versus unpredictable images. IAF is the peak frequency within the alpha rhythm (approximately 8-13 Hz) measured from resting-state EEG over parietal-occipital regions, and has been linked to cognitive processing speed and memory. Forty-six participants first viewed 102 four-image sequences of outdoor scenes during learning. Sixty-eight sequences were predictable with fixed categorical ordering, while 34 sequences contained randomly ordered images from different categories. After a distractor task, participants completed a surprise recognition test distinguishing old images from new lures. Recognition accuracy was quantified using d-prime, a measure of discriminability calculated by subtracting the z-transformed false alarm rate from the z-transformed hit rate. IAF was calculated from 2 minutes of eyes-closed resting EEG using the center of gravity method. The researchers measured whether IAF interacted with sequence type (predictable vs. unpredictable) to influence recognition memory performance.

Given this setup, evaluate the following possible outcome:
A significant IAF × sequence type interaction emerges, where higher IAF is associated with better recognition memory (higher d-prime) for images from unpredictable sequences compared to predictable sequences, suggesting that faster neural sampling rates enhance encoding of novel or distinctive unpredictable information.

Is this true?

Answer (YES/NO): NO